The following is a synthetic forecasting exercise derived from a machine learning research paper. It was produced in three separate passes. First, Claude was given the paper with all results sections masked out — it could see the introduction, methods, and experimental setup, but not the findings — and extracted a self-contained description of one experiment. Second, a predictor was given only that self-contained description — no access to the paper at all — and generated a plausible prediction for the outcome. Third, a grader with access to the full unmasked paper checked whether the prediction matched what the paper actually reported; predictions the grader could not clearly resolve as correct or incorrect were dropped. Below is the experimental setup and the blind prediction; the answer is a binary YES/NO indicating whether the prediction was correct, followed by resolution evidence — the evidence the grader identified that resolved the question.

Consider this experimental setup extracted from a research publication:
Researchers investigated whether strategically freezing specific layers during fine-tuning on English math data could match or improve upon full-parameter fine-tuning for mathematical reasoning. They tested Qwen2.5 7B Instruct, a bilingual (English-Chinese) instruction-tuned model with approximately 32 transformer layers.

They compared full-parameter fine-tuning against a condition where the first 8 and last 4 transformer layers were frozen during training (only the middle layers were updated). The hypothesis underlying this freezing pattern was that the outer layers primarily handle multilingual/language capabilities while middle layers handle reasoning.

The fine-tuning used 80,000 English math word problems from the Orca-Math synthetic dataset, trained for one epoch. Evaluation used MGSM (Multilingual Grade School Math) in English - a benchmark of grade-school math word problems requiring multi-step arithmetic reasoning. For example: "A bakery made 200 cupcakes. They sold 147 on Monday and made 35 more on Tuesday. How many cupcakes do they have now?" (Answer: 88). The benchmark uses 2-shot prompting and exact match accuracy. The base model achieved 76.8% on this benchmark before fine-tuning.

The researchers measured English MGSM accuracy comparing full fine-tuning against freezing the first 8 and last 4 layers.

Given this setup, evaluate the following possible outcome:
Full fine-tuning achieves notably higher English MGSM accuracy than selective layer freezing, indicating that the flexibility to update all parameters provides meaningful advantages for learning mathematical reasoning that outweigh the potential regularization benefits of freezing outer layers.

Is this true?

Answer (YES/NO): NO